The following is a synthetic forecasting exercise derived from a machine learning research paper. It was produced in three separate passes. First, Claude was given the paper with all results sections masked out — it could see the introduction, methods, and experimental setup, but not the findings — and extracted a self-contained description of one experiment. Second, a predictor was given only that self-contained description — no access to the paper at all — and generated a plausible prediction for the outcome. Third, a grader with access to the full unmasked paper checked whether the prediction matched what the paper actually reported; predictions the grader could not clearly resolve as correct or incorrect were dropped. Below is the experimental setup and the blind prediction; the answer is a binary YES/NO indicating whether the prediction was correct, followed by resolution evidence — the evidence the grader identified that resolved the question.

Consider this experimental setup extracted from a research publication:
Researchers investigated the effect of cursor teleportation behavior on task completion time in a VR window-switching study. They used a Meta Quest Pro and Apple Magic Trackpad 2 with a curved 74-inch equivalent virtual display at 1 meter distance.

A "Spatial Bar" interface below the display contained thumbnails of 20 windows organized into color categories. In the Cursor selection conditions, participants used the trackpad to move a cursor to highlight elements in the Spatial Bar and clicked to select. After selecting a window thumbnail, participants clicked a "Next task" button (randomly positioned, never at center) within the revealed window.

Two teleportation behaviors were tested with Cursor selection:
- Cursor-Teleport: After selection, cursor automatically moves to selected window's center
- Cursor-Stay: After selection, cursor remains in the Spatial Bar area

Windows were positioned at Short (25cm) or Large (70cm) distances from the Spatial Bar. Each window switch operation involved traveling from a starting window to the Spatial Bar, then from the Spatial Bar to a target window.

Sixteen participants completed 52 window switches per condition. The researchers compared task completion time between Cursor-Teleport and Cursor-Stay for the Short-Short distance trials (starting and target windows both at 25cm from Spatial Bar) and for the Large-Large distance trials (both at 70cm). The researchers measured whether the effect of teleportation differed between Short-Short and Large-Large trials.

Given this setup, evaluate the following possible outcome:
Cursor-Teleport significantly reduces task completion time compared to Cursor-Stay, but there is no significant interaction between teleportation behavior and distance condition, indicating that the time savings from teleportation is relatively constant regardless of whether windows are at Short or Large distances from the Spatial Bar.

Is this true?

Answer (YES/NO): NO